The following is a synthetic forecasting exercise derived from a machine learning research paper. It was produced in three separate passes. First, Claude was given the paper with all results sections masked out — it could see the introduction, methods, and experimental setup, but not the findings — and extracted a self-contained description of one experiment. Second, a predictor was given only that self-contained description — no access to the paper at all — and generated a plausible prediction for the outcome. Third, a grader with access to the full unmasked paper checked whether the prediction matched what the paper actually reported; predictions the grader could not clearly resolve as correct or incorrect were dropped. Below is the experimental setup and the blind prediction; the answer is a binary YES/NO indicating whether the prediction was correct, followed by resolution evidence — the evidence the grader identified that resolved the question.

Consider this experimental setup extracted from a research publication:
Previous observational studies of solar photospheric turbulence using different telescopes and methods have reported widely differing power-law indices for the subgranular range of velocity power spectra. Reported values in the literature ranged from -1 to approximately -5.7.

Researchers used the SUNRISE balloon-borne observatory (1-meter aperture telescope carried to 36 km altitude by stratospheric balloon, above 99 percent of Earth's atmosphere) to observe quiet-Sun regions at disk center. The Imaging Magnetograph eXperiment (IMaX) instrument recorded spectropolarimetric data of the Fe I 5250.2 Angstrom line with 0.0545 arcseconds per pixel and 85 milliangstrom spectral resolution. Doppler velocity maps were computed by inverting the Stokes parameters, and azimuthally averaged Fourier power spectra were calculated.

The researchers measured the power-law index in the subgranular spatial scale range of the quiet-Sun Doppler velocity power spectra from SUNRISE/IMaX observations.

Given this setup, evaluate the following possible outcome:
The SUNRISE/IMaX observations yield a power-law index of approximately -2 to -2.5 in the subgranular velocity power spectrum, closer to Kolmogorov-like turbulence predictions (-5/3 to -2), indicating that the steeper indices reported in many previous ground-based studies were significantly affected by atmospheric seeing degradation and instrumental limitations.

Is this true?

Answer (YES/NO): YES